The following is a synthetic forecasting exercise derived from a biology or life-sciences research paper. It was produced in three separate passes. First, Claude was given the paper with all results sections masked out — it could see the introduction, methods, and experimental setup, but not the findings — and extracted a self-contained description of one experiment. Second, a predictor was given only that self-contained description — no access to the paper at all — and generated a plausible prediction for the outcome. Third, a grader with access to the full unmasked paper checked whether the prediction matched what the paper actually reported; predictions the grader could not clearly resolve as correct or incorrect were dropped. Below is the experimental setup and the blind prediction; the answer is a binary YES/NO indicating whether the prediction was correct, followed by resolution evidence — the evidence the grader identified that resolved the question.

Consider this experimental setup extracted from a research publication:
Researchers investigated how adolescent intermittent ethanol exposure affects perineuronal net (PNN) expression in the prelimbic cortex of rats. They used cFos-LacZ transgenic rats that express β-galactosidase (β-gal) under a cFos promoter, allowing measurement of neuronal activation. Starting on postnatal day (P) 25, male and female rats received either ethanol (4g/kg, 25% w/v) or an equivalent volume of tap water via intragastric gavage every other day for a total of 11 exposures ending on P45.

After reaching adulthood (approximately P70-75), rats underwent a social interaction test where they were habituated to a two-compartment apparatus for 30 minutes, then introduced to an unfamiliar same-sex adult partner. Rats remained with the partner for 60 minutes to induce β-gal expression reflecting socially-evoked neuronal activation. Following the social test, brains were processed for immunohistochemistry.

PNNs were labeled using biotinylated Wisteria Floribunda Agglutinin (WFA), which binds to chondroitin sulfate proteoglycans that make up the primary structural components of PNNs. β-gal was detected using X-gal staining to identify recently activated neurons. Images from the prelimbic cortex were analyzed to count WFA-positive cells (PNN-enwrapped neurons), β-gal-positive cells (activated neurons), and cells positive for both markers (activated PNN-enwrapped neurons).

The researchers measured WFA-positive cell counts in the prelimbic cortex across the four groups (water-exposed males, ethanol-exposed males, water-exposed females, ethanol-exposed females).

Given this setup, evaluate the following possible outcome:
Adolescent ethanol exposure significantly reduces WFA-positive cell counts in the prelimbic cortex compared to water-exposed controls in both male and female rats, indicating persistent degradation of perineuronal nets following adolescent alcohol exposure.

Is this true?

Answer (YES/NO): NO